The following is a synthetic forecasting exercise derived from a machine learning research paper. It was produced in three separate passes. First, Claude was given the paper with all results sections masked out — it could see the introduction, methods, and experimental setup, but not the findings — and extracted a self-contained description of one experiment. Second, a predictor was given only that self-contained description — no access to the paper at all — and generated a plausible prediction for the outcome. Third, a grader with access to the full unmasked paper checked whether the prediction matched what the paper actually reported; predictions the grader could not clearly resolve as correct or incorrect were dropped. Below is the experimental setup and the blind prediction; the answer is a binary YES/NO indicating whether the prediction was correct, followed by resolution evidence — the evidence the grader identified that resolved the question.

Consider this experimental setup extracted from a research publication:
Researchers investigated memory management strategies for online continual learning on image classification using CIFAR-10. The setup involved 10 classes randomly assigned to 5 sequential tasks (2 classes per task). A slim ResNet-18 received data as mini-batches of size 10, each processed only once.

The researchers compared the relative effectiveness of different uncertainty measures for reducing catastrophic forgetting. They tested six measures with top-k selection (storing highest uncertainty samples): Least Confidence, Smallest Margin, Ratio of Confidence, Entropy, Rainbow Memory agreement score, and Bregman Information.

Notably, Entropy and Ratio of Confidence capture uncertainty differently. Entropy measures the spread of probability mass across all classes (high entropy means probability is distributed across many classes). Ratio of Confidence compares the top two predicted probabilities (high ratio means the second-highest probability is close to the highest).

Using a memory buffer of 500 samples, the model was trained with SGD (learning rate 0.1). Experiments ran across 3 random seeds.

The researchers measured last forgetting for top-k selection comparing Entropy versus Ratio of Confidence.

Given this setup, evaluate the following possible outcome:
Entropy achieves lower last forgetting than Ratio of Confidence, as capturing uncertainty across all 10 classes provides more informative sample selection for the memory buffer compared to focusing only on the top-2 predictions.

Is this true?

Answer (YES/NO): NO